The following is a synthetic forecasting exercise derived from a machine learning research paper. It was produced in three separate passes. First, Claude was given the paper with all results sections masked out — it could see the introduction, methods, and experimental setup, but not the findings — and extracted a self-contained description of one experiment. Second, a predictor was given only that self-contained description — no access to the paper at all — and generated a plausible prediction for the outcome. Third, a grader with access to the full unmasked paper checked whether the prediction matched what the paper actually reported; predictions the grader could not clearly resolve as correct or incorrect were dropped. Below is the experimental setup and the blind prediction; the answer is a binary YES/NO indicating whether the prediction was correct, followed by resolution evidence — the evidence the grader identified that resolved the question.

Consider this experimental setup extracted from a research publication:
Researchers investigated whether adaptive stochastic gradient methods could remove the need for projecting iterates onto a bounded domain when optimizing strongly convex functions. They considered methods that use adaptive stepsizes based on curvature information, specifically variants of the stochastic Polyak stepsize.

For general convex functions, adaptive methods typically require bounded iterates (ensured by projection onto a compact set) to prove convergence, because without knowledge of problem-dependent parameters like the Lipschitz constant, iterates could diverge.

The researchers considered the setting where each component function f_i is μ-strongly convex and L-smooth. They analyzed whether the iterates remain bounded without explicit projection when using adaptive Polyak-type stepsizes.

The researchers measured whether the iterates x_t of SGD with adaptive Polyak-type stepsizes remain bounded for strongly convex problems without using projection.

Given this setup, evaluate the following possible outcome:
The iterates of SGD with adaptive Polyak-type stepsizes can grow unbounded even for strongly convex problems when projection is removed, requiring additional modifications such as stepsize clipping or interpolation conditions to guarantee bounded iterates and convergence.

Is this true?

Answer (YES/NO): NO